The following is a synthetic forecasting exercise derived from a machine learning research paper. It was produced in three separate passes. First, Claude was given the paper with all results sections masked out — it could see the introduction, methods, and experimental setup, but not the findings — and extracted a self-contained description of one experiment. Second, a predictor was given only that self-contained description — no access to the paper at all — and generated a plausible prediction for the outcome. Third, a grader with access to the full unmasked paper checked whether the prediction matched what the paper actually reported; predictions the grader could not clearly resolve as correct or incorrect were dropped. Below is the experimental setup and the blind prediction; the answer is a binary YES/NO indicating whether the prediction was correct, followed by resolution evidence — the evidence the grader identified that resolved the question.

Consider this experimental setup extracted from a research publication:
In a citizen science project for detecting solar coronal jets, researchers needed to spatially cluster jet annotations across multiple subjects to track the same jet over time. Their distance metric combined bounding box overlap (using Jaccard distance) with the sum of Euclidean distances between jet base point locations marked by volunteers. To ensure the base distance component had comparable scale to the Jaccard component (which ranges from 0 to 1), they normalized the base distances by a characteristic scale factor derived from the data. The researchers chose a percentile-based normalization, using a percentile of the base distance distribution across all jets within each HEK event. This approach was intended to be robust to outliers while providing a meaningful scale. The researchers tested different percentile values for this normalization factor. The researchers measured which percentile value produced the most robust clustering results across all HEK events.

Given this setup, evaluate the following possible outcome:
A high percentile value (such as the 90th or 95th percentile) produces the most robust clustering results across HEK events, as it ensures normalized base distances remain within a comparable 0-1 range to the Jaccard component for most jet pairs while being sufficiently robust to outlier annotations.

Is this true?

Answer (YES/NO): YES